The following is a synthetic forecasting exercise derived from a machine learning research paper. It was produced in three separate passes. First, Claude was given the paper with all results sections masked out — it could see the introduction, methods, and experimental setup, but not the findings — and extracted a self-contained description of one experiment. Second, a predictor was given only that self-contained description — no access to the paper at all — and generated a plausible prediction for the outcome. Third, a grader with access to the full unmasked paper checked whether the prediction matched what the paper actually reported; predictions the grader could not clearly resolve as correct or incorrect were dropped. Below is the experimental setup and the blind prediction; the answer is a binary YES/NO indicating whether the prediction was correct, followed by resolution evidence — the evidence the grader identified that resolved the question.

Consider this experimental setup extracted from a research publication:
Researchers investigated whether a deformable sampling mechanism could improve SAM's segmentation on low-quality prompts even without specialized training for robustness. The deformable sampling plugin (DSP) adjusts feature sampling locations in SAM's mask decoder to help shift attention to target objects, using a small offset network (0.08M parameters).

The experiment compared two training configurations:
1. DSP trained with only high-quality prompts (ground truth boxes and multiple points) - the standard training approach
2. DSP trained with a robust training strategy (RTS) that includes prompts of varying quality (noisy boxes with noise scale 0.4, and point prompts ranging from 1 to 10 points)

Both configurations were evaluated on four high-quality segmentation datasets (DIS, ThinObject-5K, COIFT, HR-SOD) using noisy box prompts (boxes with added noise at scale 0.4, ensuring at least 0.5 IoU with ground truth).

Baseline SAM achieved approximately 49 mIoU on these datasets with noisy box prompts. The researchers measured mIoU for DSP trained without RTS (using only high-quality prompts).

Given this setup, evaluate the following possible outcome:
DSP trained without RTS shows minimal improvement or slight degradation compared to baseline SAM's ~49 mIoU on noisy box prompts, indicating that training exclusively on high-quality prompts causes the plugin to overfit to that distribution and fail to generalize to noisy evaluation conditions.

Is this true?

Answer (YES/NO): NO